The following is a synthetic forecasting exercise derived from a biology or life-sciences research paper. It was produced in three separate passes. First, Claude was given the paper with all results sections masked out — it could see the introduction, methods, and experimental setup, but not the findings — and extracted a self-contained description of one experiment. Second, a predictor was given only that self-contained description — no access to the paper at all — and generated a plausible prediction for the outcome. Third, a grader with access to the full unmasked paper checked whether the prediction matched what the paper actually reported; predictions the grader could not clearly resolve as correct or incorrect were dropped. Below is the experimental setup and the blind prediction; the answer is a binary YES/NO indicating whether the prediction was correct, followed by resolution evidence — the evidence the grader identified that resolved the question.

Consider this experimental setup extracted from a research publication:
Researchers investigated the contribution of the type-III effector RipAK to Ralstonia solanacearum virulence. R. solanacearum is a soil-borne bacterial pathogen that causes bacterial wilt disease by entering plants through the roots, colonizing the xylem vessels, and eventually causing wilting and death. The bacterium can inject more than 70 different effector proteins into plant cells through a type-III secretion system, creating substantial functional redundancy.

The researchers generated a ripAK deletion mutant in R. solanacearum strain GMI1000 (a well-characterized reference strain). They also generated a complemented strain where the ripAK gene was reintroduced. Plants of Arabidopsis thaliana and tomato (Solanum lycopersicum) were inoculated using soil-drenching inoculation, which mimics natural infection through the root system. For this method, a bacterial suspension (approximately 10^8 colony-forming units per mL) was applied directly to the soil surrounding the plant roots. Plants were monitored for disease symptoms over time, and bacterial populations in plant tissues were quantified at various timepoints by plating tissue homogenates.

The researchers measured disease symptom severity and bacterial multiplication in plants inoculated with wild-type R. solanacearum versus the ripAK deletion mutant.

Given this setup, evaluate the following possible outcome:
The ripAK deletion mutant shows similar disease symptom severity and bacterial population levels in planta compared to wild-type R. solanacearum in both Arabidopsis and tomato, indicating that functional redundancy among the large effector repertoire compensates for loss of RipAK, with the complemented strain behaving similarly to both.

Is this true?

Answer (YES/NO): NO